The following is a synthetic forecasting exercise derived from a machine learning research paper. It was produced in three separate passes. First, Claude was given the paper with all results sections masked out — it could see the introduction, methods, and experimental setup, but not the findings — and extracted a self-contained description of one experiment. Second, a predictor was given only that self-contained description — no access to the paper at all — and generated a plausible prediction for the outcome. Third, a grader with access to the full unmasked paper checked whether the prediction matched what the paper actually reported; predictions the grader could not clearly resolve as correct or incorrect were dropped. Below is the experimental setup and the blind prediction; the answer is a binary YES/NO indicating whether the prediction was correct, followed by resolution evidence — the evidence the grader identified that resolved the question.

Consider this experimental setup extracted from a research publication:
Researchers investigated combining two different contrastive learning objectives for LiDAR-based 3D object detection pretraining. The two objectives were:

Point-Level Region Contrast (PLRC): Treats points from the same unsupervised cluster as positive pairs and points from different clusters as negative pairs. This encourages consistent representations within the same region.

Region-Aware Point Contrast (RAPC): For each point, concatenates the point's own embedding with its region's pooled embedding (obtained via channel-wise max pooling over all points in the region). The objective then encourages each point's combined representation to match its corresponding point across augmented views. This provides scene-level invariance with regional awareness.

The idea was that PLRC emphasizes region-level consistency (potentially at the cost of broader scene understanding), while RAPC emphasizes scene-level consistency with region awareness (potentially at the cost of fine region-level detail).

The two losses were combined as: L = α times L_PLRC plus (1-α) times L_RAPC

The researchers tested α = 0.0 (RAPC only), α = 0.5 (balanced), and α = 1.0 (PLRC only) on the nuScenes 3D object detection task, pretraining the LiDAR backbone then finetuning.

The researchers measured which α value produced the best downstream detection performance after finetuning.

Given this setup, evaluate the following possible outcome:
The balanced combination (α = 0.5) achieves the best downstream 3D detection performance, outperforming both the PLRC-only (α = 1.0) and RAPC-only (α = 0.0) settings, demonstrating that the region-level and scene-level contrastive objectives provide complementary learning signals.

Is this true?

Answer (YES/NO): NO